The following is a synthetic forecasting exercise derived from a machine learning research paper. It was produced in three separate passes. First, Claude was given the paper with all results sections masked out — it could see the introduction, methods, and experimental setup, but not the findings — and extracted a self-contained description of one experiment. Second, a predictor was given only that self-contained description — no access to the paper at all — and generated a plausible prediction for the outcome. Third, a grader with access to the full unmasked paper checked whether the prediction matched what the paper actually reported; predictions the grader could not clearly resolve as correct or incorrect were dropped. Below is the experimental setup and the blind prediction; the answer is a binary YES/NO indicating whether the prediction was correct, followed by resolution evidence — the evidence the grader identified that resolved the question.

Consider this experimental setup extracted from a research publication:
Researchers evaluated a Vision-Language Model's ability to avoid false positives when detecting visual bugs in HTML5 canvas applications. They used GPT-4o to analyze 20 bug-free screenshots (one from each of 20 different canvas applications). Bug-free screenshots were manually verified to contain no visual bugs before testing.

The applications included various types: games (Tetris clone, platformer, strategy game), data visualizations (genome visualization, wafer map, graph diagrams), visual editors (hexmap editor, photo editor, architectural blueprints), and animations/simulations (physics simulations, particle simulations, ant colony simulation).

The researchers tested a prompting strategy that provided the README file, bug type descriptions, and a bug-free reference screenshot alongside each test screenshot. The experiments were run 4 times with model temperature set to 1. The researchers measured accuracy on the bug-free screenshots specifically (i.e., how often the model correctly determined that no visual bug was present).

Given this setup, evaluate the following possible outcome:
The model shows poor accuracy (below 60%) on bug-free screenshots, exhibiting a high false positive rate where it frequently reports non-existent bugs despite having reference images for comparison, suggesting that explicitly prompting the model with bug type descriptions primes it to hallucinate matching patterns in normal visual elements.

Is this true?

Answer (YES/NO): NO